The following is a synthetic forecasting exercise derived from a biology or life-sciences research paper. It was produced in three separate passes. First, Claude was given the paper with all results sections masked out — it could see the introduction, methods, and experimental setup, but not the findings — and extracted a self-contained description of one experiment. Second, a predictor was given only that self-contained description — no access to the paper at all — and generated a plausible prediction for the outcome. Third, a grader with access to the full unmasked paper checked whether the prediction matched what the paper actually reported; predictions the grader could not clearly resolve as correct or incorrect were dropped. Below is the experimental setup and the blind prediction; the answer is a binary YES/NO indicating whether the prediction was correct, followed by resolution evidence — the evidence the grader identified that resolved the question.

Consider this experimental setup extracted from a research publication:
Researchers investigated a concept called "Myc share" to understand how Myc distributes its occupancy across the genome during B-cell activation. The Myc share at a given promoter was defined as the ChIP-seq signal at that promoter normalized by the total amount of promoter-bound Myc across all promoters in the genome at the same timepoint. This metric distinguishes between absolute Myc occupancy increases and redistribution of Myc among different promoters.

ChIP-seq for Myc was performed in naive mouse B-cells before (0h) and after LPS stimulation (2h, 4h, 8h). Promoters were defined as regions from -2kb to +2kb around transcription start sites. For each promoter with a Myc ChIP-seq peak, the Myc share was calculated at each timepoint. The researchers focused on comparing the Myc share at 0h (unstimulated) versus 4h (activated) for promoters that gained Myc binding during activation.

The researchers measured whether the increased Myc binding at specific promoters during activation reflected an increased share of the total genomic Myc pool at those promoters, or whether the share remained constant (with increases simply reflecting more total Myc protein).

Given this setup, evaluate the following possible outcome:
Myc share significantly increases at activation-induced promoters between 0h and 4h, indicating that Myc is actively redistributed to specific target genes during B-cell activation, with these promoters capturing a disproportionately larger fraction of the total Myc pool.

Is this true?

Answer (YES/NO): YES